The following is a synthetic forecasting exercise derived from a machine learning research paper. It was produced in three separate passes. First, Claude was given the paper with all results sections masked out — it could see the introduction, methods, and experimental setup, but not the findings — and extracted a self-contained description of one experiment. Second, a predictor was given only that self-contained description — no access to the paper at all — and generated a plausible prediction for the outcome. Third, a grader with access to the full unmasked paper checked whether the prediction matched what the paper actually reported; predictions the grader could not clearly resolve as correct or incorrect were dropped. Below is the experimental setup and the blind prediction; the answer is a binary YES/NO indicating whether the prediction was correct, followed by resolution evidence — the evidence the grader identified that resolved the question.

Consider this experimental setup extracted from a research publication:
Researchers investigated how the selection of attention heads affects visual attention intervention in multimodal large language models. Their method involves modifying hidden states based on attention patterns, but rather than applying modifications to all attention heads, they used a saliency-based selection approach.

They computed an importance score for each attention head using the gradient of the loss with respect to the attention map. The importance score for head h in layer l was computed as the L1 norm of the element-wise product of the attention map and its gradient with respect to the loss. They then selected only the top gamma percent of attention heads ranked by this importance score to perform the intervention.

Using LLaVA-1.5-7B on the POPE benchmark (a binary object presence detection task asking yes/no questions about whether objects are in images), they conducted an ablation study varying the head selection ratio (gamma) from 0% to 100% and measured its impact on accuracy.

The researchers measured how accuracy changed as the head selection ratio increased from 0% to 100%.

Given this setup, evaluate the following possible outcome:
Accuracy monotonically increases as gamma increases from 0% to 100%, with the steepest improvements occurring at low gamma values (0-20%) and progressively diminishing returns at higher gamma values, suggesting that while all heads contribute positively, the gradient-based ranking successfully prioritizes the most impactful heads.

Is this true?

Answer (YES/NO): NO